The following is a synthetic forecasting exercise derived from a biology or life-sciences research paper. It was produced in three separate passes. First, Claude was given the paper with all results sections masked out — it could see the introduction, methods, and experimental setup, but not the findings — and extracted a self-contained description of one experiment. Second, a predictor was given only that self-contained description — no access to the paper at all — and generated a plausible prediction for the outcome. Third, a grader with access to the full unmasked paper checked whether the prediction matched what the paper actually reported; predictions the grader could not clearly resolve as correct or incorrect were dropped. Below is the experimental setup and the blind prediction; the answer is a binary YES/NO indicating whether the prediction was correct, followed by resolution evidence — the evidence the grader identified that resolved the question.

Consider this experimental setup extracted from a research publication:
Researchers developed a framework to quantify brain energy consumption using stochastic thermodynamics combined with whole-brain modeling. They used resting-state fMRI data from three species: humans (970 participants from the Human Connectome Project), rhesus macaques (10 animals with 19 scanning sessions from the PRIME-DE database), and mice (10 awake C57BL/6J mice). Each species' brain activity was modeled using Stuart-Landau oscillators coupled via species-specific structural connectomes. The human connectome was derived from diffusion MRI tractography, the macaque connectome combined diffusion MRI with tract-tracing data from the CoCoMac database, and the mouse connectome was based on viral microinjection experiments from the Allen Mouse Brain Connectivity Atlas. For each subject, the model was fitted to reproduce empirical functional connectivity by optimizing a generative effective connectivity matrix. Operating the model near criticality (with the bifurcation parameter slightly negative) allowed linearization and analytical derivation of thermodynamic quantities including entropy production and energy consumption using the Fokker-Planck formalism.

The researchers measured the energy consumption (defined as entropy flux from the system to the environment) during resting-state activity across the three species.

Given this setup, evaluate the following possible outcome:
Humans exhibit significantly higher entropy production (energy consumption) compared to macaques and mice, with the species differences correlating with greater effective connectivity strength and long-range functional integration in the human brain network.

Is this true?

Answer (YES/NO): NO